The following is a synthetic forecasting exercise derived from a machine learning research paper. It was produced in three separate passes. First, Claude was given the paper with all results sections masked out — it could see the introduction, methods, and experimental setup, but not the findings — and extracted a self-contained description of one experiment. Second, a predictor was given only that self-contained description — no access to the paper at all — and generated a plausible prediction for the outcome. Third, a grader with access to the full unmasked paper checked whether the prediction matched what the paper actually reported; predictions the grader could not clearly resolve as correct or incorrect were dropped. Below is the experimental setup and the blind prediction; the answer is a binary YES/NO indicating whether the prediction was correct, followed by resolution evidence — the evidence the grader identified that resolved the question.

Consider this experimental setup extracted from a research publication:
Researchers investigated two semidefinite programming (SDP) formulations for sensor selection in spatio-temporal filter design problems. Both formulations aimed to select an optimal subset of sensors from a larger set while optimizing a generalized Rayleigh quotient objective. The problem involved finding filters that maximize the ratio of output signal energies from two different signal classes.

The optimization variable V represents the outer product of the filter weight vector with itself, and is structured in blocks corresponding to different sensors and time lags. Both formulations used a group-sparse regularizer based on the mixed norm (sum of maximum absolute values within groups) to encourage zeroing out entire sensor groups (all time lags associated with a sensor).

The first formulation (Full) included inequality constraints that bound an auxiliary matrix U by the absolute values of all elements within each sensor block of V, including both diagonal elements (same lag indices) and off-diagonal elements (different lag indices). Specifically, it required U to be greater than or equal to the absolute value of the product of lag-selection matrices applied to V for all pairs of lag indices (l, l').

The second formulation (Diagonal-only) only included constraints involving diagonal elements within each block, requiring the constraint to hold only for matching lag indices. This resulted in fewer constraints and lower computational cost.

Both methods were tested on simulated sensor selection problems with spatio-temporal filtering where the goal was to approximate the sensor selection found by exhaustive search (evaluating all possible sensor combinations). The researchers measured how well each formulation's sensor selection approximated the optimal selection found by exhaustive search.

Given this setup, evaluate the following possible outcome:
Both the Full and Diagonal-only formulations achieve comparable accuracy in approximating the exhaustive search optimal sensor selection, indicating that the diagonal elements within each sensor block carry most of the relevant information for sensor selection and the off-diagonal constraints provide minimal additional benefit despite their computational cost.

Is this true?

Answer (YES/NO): NO